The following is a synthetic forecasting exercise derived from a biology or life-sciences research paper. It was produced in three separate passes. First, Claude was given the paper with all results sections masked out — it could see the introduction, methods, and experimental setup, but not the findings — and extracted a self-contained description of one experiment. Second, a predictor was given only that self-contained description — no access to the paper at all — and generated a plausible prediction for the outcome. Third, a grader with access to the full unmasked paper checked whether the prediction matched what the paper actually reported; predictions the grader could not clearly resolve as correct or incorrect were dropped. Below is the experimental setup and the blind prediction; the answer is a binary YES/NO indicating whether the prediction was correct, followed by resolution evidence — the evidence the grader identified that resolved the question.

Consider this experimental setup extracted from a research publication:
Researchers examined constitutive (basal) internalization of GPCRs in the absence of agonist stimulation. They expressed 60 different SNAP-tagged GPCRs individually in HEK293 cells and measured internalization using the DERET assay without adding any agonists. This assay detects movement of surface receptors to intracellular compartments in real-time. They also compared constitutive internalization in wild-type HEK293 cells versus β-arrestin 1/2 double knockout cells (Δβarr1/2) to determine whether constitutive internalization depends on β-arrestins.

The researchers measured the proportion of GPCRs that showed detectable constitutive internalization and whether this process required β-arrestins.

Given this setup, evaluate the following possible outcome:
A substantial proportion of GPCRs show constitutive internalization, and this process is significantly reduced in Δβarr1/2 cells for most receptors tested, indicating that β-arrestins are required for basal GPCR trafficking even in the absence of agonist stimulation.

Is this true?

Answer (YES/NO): NO